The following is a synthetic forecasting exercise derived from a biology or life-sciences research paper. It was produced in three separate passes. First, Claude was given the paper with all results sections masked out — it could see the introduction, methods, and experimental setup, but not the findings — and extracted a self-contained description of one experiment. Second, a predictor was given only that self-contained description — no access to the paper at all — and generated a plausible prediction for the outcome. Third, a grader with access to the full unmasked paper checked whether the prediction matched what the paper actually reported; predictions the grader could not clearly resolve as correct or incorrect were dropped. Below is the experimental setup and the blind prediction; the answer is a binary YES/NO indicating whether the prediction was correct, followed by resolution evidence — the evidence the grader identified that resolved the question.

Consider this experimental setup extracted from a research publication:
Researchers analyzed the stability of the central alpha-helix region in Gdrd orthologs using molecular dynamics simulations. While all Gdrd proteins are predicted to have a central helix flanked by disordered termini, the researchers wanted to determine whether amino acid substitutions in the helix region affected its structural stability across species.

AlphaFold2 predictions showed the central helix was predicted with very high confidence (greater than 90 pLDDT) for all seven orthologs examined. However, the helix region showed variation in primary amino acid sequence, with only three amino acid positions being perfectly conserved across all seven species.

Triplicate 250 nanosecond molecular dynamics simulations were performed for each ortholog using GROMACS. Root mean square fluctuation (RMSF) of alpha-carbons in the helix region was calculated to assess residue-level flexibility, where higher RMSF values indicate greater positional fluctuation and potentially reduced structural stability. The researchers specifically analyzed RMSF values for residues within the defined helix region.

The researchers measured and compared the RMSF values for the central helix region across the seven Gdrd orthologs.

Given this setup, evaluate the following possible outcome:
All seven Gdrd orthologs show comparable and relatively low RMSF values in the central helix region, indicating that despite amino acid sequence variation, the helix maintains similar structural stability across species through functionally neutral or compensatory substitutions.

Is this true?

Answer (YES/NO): YES